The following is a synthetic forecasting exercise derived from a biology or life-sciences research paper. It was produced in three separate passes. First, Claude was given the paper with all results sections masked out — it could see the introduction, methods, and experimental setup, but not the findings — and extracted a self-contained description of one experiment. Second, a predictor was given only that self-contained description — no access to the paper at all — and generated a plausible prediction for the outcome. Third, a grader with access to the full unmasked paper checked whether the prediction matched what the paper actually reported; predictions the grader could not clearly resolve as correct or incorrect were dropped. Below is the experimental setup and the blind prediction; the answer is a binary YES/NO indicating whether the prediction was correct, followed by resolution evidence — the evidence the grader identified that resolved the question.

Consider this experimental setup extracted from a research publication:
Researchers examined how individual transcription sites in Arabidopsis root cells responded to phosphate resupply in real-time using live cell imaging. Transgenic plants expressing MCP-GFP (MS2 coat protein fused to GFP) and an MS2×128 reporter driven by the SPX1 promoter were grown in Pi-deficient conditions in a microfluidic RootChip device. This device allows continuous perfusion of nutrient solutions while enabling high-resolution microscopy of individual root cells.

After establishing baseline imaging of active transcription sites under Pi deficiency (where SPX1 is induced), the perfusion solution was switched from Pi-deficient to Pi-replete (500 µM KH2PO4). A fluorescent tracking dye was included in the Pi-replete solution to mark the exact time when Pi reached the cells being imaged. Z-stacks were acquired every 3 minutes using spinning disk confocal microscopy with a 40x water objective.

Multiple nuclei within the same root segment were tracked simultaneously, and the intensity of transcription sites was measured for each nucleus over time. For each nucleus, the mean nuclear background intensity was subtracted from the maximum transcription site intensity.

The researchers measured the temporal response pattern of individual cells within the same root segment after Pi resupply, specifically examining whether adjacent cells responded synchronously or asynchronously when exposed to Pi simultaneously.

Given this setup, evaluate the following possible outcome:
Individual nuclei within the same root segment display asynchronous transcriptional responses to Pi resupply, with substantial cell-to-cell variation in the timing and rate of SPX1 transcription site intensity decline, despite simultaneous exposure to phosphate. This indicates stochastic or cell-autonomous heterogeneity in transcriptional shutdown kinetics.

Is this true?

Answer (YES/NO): YES